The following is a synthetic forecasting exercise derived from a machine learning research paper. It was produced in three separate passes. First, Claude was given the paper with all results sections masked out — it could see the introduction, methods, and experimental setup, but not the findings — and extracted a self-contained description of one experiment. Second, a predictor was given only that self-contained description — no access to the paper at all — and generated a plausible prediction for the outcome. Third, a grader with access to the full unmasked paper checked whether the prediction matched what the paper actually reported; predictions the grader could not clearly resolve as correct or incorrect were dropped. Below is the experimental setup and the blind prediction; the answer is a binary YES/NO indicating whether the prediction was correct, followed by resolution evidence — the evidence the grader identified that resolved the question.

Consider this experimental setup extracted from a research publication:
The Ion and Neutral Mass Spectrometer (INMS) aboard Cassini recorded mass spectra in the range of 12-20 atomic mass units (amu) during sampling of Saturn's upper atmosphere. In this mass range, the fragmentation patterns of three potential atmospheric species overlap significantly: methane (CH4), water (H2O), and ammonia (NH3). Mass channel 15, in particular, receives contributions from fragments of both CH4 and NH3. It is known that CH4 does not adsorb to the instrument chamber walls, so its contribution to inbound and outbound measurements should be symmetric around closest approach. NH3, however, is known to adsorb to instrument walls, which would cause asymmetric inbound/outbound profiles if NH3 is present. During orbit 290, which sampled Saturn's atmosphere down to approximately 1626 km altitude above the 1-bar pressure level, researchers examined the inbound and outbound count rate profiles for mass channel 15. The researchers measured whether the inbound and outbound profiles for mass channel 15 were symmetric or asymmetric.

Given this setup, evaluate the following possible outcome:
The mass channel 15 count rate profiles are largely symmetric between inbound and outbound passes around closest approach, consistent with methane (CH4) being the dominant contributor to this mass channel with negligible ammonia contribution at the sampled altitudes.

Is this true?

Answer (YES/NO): NO